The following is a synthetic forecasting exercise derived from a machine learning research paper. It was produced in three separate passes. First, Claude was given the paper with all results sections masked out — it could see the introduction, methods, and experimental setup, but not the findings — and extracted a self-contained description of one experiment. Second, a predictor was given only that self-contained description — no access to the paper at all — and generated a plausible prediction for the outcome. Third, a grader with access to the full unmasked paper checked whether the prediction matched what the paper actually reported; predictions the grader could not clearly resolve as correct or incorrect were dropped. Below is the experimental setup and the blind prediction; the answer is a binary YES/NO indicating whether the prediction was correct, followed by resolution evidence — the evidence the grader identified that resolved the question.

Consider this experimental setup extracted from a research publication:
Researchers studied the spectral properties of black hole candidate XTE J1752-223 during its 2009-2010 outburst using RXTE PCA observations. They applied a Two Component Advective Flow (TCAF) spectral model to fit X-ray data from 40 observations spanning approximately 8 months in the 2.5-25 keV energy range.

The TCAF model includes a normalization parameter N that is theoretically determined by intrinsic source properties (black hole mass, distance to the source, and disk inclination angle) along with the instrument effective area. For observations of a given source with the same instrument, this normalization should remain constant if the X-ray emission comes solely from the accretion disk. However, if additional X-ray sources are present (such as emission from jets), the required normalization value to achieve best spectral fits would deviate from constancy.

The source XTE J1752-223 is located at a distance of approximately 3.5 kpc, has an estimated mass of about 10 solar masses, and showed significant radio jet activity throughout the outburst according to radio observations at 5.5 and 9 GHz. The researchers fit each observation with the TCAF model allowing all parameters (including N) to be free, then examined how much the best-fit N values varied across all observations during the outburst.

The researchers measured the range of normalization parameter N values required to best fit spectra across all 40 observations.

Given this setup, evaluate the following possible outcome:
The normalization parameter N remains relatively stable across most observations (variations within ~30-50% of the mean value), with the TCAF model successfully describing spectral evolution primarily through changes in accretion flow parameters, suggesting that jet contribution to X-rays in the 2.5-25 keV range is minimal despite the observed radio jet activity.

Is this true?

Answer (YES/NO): NO